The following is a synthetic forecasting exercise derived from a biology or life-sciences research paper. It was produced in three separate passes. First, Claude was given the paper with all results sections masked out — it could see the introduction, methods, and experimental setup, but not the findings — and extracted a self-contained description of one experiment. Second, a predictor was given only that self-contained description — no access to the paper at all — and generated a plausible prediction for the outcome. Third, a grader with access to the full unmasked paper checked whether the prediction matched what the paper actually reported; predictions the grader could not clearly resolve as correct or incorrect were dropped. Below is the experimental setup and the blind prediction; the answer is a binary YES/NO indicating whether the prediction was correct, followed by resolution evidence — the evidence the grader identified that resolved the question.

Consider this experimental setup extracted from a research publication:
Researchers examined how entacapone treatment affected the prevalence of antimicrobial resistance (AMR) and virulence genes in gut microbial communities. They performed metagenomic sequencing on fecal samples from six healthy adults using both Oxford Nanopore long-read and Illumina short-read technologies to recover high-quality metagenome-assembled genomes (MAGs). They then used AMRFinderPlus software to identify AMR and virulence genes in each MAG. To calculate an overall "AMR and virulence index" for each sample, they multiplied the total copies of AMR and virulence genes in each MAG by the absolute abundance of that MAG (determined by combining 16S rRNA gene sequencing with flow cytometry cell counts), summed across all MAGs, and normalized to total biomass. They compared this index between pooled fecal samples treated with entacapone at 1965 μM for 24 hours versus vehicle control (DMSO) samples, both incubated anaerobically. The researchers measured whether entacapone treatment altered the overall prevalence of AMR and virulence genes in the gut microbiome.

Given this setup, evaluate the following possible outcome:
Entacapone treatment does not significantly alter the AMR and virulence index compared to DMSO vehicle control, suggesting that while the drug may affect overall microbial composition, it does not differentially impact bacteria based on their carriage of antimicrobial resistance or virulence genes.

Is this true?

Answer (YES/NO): NO